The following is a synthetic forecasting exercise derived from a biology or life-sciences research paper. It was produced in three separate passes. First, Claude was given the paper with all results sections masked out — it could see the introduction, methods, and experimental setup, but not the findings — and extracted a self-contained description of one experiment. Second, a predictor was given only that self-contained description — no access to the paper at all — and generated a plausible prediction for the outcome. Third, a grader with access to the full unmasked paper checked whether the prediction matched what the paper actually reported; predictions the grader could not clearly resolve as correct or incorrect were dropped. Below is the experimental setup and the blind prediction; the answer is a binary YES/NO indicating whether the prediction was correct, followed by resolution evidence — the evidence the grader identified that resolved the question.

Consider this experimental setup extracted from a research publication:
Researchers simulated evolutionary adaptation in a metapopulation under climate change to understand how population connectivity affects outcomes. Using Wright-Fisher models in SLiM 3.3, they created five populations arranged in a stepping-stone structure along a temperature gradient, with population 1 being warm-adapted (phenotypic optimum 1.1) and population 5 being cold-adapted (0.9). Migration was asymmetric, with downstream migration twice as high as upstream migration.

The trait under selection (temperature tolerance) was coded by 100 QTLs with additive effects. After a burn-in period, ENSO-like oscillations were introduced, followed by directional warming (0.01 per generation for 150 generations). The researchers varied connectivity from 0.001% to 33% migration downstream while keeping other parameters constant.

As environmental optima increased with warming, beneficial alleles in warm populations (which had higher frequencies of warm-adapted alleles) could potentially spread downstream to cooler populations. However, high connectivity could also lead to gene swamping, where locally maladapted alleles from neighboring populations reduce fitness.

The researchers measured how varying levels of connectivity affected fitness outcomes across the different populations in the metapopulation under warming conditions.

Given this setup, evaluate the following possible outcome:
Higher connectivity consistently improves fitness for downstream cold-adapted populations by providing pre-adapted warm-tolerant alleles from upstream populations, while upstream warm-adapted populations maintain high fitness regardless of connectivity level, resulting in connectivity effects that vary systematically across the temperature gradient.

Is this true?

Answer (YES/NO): NO